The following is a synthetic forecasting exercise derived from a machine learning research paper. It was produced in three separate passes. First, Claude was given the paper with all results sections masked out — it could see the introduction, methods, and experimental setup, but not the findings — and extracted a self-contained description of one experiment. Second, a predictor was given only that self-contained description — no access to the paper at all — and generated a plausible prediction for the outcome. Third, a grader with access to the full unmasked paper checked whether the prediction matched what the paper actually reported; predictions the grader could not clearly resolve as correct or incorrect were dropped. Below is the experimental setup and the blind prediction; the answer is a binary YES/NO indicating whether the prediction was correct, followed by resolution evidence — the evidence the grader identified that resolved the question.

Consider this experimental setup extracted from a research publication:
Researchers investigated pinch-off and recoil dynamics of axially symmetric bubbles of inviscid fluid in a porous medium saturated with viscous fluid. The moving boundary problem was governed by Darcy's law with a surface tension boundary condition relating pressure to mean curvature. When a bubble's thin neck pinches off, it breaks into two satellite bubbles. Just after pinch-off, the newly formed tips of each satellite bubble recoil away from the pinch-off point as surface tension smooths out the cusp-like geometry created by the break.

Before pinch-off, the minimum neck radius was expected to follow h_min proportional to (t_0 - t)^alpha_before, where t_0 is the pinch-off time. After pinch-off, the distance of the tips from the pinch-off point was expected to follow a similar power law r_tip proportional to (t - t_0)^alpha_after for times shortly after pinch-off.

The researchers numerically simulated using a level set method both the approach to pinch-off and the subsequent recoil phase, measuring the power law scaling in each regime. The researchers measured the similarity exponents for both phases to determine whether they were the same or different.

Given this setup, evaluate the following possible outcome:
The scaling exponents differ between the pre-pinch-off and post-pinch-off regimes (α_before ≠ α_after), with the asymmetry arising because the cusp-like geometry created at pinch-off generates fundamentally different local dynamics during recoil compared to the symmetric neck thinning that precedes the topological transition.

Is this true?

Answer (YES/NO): NO